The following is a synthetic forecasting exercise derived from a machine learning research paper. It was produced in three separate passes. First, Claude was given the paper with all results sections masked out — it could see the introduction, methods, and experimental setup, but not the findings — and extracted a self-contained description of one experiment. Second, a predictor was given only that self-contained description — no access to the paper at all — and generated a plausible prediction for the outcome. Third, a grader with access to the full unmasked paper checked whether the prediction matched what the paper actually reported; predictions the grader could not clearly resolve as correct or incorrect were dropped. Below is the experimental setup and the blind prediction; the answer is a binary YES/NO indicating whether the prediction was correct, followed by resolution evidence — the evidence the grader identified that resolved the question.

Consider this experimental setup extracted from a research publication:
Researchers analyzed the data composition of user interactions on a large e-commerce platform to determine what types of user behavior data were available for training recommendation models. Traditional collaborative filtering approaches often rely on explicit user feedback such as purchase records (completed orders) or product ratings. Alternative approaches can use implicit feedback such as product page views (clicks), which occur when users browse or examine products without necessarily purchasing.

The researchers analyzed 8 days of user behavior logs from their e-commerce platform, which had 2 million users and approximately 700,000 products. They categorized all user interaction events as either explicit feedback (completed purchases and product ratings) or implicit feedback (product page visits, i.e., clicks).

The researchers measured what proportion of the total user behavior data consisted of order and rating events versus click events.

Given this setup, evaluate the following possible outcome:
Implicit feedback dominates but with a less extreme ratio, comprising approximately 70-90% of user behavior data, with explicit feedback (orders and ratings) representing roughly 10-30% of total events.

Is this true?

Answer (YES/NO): NO